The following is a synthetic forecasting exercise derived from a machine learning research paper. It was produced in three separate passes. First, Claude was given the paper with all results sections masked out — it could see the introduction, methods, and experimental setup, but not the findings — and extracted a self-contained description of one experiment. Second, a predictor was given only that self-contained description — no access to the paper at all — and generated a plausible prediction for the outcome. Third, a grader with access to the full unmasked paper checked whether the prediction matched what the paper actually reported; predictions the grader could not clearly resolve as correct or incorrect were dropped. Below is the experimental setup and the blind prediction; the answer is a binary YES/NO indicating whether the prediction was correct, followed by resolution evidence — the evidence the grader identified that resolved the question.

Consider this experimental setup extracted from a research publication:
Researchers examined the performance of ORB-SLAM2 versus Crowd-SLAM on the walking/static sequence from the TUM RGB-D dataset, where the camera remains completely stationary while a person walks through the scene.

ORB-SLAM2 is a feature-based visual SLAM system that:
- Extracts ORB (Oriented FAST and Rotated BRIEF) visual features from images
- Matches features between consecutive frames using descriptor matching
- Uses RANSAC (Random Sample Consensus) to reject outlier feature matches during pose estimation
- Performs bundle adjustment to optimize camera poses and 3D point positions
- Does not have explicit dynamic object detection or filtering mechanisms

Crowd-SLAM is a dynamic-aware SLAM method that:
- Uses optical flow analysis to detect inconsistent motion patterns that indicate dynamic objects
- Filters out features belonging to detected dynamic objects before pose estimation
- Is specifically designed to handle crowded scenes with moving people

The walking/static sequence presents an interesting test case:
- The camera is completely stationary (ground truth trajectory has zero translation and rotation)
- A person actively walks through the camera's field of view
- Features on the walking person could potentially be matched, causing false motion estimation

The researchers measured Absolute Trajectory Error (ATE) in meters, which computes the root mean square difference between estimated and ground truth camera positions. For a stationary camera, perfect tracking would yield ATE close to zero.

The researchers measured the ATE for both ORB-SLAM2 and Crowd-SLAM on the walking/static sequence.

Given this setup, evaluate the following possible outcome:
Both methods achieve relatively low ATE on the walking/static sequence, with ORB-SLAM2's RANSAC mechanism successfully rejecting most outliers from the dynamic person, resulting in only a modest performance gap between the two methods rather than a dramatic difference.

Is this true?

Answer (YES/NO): NO